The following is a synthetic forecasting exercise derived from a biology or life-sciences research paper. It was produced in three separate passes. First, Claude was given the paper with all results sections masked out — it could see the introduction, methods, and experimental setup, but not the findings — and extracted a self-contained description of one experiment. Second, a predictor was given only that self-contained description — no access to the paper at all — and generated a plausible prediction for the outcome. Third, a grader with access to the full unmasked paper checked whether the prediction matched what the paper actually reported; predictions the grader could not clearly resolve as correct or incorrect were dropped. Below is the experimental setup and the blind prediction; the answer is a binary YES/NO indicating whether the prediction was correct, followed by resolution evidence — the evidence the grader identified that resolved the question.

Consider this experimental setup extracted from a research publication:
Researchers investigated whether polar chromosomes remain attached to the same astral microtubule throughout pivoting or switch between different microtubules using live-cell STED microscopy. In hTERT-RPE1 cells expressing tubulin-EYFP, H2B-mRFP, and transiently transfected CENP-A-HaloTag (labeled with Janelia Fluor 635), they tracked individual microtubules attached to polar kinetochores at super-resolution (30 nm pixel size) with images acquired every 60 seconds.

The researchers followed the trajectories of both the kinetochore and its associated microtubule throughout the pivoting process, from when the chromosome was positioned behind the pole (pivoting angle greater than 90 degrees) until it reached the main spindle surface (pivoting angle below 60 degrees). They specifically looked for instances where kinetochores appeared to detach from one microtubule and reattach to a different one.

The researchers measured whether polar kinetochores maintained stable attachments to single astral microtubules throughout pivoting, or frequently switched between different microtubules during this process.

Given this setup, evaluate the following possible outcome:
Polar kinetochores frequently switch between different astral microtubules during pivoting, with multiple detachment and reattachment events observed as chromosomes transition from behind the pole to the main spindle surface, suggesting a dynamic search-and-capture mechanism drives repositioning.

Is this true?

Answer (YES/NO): NO